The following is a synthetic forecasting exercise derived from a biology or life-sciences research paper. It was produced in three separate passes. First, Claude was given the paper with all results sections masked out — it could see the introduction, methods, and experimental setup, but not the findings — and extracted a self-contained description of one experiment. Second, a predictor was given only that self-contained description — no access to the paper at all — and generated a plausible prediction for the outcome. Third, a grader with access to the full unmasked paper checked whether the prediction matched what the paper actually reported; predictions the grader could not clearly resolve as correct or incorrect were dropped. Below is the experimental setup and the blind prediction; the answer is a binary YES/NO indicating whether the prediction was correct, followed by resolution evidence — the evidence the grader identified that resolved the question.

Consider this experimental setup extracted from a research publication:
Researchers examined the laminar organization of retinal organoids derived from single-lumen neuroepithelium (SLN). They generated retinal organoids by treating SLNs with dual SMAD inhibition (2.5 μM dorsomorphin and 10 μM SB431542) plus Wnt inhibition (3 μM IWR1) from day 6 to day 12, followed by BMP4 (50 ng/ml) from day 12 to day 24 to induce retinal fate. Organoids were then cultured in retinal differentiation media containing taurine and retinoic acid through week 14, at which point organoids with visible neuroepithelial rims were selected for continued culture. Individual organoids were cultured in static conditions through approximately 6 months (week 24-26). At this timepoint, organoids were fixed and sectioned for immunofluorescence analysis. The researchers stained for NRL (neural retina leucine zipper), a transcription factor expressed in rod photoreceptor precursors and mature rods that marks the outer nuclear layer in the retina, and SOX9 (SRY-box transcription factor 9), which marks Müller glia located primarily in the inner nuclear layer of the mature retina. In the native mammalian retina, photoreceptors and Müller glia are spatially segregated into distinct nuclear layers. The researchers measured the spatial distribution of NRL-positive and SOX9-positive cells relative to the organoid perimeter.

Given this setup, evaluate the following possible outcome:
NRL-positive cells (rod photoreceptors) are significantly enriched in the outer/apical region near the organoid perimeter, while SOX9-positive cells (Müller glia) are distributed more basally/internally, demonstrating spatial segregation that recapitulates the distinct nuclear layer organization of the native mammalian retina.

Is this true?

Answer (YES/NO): YES